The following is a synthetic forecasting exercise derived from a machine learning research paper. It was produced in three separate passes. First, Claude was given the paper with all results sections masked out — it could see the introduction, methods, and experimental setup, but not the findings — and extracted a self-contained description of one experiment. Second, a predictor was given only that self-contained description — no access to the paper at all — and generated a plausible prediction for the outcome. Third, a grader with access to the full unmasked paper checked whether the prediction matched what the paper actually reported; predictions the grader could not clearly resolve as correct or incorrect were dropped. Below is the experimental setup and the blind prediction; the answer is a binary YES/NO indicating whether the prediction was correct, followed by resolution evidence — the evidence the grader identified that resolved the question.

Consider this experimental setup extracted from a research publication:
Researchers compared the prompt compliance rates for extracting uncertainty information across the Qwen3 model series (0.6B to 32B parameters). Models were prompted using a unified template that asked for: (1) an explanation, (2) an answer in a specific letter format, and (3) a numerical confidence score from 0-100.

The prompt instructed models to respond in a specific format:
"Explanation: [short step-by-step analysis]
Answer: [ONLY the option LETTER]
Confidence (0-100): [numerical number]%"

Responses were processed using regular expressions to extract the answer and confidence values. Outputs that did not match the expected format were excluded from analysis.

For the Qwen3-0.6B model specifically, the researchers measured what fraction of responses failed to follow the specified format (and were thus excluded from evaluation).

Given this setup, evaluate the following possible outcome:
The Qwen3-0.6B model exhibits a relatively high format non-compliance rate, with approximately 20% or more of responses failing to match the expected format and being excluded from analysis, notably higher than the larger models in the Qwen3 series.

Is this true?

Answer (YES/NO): YES